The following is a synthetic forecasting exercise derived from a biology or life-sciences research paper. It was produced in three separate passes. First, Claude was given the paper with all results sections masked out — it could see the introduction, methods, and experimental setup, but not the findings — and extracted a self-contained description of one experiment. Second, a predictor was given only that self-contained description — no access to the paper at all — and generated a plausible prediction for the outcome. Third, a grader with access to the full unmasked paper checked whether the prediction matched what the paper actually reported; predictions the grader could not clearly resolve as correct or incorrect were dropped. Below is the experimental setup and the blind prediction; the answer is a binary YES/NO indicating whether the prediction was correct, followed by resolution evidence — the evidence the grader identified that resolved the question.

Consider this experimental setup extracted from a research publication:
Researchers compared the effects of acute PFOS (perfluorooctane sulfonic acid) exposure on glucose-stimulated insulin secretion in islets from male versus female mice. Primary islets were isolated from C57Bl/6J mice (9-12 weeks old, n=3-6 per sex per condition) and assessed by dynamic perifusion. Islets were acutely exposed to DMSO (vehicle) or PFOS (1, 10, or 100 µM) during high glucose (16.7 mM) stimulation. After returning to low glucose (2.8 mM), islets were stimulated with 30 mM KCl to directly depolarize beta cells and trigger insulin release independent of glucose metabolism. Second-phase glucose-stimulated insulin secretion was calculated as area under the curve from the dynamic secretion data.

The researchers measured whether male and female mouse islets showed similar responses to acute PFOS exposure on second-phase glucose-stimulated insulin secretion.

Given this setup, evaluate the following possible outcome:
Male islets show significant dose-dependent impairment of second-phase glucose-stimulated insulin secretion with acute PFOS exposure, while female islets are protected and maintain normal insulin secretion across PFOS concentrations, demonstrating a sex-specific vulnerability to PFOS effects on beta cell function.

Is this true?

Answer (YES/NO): NO